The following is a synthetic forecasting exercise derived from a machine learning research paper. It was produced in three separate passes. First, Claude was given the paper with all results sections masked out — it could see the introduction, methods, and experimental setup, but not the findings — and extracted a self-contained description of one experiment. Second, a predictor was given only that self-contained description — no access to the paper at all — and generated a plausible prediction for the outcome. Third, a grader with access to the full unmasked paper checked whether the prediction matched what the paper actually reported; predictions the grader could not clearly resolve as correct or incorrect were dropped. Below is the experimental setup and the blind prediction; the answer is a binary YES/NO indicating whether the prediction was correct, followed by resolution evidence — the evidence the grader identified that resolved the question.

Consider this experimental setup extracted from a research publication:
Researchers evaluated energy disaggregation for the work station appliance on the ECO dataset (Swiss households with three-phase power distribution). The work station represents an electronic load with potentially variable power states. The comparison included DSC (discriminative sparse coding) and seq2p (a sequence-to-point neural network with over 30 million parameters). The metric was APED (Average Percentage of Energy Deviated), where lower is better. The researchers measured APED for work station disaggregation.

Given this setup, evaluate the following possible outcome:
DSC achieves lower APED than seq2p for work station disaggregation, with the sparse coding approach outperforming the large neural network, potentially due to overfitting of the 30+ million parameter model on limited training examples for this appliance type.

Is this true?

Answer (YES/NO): NO